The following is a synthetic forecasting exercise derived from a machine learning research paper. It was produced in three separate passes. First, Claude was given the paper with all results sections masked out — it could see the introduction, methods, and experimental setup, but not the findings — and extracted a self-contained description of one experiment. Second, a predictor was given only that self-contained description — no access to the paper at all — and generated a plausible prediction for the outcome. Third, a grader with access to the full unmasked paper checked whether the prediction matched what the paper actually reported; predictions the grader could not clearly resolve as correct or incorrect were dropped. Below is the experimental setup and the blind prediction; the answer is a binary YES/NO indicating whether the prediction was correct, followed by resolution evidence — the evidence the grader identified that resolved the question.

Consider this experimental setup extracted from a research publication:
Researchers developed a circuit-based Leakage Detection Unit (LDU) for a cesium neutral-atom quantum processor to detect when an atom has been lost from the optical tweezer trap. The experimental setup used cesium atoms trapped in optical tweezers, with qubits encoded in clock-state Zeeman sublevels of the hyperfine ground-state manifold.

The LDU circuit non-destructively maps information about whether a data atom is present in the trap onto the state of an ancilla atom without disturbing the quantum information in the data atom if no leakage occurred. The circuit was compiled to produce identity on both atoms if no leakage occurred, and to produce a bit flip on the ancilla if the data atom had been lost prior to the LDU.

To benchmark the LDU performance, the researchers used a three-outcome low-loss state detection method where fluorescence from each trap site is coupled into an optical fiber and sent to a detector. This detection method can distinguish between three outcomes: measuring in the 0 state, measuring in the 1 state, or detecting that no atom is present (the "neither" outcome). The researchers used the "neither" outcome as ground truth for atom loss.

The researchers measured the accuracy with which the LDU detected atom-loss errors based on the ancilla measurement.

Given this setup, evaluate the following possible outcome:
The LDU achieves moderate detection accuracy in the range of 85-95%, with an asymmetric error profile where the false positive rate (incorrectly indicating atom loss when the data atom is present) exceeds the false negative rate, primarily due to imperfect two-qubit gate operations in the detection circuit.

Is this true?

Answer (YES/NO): NO